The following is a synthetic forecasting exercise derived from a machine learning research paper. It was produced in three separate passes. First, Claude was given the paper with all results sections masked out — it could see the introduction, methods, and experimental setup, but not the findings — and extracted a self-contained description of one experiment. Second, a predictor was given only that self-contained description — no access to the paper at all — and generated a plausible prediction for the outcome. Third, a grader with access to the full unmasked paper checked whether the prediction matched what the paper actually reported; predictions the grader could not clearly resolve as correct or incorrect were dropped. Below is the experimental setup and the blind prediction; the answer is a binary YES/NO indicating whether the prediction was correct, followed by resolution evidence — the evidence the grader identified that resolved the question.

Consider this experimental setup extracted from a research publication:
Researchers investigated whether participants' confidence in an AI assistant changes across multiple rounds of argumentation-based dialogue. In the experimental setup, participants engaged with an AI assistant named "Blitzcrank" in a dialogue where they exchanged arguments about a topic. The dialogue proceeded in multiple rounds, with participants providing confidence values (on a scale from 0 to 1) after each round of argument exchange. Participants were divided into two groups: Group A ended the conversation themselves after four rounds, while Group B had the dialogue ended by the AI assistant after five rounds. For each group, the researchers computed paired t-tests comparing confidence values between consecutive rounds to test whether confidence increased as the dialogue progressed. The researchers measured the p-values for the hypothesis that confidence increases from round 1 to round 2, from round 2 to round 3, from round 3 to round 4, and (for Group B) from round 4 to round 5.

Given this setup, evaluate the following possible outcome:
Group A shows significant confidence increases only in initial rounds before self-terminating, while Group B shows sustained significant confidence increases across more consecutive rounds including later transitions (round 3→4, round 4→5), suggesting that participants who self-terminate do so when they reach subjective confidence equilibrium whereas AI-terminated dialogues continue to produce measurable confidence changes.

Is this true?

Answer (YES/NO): NO